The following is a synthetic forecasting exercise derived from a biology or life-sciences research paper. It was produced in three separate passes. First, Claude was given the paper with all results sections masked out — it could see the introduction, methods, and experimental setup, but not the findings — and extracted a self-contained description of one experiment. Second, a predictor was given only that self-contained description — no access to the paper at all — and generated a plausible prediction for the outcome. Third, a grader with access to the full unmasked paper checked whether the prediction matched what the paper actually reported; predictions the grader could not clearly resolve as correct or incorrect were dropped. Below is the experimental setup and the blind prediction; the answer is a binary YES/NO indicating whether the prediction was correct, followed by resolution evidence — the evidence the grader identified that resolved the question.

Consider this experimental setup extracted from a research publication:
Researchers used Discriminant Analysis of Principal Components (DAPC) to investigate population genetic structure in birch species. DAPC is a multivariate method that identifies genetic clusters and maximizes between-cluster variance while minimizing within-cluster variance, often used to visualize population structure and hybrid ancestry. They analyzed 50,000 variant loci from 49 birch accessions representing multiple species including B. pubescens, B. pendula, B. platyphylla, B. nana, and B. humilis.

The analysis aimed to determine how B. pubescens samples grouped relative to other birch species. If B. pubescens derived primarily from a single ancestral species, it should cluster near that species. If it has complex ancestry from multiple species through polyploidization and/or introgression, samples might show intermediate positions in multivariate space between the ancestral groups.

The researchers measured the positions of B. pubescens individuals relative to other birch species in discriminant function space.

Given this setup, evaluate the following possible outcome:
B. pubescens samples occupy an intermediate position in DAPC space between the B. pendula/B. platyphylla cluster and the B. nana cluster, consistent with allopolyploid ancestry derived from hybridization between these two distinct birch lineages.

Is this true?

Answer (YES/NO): NO